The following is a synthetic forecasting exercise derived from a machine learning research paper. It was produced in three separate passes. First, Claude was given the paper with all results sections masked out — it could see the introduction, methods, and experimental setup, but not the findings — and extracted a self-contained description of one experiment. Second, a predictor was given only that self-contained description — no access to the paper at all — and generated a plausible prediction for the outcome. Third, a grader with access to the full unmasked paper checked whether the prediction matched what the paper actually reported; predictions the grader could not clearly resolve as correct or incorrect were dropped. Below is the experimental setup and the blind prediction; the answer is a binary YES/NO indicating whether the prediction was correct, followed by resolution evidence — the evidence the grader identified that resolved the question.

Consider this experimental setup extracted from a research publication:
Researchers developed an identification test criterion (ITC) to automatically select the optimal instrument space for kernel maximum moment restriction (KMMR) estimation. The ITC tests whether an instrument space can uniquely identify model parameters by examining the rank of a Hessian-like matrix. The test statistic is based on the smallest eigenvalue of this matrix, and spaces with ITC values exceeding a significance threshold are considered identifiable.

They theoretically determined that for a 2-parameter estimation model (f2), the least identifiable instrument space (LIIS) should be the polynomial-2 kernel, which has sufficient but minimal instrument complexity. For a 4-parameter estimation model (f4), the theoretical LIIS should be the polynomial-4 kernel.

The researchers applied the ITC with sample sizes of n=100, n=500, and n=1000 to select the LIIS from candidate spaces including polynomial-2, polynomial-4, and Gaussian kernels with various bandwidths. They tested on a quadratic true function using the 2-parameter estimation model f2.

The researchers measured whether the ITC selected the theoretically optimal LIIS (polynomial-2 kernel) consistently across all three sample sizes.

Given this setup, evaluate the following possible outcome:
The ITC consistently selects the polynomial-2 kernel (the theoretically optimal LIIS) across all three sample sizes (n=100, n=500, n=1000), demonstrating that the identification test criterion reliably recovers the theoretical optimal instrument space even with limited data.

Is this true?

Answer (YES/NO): NO